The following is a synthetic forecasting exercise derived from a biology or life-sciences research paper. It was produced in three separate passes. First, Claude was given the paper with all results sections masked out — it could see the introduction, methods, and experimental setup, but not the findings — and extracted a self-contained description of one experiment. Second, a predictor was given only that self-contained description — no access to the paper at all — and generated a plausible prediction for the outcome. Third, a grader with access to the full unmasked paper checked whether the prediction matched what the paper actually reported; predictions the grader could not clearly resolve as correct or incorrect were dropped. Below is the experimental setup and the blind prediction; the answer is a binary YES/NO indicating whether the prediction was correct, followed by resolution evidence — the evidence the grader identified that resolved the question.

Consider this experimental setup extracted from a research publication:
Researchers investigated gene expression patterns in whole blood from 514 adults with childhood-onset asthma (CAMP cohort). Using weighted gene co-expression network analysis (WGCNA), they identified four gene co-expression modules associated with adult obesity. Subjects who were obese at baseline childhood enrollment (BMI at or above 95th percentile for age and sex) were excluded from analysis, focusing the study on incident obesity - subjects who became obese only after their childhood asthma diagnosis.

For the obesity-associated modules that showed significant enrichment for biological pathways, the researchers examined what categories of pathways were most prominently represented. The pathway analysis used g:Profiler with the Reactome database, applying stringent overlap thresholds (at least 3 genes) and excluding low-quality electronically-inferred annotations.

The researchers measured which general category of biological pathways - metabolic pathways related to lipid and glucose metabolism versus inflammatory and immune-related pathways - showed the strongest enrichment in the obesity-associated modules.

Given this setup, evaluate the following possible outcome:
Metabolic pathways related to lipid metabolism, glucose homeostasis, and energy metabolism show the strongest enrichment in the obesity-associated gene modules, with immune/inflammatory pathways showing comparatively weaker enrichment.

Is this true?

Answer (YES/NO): NO